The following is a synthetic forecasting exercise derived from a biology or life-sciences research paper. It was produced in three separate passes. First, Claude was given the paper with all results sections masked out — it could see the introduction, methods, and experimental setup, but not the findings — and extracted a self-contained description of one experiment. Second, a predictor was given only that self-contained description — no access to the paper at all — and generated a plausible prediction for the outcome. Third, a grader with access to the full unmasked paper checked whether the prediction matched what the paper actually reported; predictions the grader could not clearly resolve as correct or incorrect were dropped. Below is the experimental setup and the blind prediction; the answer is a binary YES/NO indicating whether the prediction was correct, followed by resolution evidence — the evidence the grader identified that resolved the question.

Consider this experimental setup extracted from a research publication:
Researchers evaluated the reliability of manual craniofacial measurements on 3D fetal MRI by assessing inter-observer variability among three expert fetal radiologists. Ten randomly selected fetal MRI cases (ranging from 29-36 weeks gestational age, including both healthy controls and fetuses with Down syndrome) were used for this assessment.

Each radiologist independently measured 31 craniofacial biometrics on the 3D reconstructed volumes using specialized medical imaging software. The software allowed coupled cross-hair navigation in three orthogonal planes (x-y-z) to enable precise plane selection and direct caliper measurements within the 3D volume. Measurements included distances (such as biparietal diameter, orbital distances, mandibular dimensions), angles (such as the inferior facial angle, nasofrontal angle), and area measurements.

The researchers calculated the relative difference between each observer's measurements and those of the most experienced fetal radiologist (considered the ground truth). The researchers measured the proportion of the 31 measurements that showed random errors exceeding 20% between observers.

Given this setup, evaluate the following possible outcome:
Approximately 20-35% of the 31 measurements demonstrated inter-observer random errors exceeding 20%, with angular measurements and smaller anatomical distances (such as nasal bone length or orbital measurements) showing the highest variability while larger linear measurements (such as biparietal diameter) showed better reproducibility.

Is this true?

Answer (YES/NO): NO